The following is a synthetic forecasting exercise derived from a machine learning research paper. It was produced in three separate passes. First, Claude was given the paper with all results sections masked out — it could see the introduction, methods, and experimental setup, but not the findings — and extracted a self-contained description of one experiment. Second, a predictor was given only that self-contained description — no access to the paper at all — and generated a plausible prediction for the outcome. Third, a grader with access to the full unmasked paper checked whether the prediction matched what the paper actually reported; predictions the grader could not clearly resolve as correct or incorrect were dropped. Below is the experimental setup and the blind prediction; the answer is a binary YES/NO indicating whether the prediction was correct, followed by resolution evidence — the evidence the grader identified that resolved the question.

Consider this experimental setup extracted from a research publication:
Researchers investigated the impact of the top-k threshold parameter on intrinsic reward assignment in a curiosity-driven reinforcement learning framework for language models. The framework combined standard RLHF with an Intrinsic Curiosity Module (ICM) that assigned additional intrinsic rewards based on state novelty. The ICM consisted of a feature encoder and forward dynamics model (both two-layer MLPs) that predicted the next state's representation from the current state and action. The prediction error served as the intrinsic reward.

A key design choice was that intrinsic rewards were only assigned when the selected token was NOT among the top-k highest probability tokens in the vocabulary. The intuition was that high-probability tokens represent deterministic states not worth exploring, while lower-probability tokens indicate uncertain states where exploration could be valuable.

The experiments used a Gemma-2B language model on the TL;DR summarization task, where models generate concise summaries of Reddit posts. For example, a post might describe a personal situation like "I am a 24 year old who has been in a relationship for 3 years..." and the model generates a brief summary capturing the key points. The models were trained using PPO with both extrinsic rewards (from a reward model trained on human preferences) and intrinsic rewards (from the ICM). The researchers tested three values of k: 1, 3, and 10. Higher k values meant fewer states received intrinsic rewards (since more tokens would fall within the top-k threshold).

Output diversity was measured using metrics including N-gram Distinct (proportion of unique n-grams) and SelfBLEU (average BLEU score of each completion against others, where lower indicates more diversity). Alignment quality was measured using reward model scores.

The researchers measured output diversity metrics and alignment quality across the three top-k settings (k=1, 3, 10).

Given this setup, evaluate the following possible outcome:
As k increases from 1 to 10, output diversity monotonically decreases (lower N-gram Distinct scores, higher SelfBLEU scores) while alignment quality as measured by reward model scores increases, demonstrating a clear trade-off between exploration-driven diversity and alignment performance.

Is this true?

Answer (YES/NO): NO